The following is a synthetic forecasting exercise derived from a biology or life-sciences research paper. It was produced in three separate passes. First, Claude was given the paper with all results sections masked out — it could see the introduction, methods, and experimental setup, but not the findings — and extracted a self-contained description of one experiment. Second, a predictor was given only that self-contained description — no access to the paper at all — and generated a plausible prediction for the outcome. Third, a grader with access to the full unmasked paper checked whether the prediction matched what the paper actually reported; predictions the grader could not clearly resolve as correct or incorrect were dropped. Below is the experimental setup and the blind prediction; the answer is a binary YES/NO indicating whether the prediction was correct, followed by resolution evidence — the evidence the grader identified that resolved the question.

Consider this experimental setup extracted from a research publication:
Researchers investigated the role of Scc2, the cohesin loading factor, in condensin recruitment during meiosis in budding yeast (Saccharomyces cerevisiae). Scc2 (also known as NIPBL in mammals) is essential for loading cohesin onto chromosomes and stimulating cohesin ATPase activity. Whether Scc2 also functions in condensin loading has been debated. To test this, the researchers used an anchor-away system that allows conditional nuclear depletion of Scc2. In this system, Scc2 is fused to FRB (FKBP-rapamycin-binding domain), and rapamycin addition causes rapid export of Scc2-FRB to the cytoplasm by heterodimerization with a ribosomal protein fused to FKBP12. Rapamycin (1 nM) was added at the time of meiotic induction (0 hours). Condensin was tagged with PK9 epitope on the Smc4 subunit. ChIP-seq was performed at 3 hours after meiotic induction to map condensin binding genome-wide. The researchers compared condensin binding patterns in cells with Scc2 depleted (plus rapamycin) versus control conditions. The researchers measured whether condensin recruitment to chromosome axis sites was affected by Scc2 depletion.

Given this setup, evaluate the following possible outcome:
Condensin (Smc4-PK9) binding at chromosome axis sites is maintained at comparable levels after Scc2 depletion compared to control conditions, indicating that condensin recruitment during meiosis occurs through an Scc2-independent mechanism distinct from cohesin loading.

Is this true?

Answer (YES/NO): NO